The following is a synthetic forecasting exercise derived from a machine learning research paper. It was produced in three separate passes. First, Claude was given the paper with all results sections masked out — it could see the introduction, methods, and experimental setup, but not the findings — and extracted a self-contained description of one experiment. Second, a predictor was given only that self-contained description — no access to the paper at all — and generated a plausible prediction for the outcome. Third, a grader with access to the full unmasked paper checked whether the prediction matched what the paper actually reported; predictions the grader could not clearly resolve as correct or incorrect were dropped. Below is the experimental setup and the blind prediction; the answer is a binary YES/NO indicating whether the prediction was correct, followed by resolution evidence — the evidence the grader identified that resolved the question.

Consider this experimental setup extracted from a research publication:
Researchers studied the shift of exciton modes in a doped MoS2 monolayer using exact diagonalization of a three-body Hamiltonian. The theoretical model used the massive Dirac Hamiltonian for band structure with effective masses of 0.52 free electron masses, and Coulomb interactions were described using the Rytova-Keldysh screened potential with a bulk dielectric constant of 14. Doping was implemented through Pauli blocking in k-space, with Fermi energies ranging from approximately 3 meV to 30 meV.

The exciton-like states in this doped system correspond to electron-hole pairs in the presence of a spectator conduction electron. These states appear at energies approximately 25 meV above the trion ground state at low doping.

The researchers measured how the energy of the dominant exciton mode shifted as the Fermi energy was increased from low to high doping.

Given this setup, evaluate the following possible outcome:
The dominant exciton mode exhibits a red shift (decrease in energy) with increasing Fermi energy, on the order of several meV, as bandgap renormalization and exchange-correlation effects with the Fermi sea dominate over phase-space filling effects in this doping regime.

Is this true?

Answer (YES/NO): NO